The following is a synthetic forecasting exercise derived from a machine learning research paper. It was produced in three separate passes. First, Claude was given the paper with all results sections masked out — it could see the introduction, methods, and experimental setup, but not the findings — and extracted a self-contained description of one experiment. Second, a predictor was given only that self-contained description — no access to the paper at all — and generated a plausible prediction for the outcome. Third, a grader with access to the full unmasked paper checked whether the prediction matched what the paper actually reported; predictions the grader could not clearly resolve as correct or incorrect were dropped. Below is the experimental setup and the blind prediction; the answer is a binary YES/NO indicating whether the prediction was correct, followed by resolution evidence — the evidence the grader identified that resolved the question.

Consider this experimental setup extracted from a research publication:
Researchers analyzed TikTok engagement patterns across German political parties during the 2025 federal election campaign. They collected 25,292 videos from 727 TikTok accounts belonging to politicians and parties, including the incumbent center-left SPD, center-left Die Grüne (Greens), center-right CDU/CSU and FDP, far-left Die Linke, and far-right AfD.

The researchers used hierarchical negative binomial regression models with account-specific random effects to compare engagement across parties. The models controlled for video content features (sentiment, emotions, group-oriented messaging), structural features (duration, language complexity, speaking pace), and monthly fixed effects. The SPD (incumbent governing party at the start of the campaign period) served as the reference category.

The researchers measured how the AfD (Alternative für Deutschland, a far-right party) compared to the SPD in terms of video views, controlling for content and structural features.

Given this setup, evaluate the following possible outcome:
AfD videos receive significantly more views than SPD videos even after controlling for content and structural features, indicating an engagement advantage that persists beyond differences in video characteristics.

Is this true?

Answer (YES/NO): YES